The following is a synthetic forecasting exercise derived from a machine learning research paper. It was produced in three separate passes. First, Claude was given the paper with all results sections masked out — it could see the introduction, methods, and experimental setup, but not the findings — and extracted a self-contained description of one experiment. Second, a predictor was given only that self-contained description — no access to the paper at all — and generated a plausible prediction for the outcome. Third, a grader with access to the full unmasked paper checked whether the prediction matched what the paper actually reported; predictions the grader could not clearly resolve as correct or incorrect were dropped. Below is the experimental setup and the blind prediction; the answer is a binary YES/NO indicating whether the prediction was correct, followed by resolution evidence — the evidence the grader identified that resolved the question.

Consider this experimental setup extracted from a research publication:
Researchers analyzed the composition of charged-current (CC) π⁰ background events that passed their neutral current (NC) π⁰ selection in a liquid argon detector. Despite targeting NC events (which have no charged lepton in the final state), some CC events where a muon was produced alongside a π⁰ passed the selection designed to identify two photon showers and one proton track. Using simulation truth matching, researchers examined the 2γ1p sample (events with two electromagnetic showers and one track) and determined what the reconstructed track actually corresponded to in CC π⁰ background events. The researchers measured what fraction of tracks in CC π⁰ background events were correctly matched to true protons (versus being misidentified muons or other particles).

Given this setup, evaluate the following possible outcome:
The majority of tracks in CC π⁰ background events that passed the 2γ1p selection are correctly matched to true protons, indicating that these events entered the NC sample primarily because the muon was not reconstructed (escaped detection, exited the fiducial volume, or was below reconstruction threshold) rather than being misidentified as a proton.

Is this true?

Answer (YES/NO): YES